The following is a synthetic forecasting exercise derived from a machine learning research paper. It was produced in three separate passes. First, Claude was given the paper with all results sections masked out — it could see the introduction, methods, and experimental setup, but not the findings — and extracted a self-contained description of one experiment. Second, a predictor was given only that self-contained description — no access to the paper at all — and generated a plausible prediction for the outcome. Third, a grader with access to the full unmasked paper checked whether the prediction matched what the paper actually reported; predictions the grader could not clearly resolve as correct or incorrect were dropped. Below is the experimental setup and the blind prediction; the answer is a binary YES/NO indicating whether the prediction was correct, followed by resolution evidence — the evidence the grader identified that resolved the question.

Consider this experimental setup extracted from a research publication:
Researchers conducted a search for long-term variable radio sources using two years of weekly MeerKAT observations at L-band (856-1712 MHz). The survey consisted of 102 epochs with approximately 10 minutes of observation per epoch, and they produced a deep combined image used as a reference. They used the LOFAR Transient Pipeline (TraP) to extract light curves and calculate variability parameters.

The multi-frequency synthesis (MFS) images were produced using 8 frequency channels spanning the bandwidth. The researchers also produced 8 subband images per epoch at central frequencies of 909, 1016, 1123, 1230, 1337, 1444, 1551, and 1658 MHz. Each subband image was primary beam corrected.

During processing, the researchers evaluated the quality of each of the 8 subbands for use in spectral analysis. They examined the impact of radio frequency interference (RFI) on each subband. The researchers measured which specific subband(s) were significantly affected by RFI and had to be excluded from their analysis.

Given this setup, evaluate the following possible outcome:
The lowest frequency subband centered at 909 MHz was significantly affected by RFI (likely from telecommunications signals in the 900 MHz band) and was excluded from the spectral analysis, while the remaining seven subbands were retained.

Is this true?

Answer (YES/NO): NO